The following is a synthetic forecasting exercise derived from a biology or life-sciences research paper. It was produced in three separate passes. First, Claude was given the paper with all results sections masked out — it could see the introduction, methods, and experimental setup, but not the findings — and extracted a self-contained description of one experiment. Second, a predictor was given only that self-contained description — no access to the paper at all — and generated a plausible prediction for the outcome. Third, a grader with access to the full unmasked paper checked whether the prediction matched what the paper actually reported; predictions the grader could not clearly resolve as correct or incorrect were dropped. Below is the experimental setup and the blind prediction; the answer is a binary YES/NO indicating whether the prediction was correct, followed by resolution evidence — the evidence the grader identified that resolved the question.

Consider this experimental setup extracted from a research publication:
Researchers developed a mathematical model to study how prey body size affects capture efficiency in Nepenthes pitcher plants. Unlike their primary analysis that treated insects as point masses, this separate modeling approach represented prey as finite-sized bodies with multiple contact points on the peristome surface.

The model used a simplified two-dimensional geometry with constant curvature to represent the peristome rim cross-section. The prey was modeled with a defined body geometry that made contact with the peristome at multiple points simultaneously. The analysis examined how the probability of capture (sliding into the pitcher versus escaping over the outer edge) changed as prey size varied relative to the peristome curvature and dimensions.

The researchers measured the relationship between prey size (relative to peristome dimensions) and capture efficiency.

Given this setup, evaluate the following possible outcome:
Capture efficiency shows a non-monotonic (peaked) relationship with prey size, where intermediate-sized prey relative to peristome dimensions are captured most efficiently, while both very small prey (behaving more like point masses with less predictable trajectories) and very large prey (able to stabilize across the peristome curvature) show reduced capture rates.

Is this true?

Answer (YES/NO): YES